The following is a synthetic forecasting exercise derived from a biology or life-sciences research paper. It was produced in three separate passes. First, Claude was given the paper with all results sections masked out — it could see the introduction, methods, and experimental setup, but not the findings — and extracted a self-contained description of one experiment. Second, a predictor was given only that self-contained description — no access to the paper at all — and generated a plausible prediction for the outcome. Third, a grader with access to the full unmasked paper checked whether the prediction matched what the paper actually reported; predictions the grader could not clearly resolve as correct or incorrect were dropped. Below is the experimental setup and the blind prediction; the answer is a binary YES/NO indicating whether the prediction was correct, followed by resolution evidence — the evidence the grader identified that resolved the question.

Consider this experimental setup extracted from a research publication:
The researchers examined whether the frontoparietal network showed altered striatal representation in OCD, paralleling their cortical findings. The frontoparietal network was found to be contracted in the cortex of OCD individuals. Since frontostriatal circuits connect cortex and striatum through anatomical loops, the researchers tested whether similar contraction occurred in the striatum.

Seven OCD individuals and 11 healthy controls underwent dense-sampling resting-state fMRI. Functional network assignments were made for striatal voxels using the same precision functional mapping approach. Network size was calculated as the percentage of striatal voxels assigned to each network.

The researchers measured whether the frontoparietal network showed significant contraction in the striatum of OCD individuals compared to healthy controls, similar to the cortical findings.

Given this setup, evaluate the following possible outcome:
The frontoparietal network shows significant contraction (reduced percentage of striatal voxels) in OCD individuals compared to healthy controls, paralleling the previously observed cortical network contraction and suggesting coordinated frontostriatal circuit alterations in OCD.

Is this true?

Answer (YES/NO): NO